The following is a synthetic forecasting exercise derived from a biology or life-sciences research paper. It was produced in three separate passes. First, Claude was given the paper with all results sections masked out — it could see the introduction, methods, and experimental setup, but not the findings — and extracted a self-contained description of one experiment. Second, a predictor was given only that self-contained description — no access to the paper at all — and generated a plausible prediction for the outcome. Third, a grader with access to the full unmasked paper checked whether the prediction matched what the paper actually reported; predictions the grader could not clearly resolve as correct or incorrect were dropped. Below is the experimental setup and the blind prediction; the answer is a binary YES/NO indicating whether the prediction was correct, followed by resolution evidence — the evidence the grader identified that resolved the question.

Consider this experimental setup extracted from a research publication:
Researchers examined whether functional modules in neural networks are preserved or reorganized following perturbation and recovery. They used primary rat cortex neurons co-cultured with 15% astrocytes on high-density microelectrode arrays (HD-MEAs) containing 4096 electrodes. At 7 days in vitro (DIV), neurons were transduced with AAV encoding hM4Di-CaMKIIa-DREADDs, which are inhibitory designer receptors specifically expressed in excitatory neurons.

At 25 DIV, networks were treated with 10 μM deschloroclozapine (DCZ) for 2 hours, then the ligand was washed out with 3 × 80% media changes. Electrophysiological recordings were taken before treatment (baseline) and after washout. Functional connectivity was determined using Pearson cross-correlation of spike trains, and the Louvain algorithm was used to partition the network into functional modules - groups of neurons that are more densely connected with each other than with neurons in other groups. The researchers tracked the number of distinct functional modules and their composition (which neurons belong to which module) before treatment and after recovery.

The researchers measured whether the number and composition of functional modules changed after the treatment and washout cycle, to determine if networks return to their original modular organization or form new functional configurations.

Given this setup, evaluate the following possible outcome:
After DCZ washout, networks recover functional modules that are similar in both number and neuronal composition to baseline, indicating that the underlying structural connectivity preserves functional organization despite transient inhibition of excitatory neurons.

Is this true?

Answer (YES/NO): NO